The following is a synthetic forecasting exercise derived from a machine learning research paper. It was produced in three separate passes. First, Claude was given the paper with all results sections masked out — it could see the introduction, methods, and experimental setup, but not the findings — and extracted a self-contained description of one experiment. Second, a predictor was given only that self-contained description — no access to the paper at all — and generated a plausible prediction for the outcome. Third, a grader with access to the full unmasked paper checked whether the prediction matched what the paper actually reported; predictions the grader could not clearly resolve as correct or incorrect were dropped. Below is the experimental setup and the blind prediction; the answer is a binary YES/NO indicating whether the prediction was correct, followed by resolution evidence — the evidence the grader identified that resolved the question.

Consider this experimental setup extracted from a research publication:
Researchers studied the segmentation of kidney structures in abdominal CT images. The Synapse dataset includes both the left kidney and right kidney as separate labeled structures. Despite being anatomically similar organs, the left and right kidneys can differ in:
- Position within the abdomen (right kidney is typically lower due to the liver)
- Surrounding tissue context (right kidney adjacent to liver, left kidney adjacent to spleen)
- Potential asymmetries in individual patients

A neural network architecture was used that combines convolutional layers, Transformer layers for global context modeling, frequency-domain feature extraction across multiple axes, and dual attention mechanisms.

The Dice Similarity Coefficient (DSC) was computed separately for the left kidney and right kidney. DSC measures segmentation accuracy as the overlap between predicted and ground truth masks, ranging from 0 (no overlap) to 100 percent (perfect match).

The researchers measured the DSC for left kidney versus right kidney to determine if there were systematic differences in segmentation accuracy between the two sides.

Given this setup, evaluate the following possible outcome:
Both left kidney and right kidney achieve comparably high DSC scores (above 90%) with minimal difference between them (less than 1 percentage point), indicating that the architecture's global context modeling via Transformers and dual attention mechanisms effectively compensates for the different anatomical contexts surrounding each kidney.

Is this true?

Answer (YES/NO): NO